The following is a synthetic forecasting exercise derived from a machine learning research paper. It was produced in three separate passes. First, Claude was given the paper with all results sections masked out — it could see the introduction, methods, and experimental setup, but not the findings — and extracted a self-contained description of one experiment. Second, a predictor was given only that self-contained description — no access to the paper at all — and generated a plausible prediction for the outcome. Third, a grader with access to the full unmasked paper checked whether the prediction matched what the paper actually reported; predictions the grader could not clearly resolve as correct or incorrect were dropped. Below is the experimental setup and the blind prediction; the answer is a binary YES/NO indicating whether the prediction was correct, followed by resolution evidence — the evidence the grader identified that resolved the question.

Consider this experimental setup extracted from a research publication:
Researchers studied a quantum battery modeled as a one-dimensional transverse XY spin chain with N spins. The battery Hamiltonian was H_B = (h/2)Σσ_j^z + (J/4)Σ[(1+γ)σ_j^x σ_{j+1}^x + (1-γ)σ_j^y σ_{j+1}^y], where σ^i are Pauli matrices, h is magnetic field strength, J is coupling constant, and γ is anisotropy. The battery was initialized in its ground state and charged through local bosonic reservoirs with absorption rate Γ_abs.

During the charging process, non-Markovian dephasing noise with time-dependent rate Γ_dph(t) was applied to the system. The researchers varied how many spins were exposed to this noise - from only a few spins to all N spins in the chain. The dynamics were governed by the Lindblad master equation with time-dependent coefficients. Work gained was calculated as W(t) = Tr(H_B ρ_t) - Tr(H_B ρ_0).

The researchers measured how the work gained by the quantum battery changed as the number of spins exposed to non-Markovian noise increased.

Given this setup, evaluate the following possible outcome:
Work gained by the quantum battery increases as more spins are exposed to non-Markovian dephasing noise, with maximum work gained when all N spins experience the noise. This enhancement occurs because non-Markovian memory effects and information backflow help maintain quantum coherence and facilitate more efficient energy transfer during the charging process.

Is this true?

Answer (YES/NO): YES